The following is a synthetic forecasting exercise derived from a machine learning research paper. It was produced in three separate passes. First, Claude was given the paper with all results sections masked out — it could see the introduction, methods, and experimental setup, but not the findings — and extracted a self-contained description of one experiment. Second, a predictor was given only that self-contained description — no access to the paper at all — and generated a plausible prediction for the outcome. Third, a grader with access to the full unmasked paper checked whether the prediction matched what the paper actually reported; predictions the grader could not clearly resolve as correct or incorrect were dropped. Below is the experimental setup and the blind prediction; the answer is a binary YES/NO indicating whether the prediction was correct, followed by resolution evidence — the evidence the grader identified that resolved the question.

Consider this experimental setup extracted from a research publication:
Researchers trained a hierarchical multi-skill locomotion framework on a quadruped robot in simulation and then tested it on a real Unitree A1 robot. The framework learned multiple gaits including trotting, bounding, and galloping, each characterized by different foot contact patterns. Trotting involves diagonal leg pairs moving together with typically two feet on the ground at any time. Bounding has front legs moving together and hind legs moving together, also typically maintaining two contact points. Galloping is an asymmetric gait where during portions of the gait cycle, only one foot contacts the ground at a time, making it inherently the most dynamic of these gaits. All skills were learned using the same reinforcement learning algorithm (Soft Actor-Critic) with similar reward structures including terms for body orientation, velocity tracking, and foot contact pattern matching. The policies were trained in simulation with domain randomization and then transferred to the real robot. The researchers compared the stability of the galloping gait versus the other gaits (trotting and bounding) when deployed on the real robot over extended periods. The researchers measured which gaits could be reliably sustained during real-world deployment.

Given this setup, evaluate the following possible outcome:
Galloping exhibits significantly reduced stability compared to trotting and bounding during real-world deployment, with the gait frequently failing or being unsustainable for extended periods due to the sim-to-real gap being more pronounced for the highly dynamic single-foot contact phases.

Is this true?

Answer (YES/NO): YES